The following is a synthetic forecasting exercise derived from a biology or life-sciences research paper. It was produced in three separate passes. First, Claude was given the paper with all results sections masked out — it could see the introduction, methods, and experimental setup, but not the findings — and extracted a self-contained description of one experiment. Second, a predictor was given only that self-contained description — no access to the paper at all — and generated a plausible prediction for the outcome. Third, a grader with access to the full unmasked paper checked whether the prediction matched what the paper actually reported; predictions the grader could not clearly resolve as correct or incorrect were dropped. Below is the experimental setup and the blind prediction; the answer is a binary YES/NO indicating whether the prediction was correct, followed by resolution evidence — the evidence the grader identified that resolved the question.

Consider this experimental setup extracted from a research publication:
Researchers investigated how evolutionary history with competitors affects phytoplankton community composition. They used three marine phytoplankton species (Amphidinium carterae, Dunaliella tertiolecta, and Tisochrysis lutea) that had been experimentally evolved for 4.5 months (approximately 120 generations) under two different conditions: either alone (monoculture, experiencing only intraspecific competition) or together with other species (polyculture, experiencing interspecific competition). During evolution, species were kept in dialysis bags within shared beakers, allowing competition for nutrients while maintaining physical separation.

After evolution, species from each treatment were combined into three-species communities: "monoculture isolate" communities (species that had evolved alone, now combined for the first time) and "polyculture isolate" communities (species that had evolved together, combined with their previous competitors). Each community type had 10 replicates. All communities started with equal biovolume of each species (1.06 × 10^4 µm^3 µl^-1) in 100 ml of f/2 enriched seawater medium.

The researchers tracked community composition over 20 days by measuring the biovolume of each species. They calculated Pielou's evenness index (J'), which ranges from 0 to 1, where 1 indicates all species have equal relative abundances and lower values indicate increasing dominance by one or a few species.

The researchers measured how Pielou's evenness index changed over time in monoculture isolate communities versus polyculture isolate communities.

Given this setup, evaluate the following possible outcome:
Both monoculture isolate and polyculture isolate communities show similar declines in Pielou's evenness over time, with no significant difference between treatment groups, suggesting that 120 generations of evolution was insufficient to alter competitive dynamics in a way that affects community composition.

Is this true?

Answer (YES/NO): NO